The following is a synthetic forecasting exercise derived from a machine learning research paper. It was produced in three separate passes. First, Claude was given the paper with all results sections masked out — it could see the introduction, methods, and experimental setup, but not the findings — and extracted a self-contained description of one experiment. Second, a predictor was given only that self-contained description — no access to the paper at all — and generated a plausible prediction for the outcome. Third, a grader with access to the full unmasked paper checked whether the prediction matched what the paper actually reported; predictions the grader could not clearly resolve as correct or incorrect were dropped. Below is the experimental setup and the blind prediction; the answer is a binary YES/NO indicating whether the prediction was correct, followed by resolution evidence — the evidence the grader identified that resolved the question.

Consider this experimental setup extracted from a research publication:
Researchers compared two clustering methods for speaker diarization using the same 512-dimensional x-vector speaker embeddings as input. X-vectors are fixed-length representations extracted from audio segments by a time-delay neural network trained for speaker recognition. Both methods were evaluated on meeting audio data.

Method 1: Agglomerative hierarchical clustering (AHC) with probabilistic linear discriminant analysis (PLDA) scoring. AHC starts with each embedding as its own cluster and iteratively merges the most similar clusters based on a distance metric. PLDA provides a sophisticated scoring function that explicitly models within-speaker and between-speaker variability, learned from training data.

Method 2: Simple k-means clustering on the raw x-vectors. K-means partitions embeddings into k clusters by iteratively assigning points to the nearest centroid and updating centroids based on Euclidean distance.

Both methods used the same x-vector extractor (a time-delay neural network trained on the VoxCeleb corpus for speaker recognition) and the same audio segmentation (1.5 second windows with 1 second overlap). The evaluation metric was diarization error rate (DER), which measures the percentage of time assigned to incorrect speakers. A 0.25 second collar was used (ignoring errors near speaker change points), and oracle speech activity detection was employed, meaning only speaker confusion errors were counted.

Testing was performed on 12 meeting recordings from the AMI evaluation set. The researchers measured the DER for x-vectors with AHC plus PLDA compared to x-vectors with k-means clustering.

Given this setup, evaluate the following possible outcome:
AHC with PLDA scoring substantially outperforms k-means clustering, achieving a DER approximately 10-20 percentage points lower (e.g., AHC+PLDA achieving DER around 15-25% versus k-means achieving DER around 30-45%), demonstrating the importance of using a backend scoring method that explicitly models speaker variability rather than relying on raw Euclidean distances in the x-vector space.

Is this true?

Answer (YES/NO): NO